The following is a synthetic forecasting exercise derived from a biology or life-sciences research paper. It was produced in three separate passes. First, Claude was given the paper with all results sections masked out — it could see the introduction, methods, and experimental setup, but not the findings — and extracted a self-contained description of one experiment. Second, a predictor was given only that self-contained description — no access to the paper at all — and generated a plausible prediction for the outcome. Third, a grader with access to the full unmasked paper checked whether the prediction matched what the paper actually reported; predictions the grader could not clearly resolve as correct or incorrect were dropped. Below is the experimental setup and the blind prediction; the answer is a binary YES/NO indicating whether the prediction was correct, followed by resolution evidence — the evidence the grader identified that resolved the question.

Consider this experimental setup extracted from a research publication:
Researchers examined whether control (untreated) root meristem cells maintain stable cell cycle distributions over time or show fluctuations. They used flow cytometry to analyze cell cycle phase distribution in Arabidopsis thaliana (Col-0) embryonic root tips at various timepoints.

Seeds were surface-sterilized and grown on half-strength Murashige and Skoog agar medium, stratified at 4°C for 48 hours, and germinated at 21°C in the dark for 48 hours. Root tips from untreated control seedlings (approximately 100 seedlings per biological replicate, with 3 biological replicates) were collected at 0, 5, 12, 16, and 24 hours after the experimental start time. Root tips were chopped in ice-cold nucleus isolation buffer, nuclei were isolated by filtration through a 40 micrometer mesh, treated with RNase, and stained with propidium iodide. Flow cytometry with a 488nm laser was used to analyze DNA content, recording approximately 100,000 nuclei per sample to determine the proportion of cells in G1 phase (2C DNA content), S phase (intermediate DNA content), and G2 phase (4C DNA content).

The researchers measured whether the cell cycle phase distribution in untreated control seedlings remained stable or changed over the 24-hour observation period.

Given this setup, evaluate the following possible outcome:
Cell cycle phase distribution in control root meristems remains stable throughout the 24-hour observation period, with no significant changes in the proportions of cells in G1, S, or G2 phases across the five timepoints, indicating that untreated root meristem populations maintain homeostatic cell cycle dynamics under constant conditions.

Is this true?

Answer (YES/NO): YES